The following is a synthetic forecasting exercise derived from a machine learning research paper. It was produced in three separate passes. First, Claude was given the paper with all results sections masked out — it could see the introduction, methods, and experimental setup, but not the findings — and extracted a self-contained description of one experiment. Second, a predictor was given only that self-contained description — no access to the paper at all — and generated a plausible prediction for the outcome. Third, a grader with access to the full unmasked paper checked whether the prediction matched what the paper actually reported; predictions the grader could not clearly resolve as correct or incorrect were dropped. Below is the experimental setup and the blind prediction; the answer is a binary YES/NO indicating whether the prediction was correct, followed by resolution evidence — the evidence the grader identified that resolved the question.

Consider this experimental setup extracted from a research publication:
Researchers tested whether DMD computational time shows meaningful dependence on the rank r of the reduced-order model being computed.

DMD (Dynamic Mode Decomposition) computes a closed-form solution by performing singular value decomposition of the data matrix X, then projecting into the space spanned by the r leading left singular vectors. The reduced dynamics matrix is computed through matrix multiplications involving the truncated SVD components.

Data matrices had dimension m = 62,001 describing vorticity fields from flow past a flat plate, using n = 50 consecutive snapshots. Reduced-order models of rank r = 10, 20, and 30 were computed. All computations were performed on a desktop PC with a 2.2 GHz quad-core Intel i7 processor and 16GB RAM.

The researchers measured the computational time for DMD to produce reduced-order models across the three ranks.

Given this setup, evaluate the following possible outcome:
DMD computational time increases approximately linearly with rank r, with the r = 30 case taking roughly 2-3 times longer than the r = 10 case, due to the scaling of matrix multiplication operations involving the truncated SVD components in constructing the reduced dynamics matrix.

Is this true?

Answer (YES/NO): NO